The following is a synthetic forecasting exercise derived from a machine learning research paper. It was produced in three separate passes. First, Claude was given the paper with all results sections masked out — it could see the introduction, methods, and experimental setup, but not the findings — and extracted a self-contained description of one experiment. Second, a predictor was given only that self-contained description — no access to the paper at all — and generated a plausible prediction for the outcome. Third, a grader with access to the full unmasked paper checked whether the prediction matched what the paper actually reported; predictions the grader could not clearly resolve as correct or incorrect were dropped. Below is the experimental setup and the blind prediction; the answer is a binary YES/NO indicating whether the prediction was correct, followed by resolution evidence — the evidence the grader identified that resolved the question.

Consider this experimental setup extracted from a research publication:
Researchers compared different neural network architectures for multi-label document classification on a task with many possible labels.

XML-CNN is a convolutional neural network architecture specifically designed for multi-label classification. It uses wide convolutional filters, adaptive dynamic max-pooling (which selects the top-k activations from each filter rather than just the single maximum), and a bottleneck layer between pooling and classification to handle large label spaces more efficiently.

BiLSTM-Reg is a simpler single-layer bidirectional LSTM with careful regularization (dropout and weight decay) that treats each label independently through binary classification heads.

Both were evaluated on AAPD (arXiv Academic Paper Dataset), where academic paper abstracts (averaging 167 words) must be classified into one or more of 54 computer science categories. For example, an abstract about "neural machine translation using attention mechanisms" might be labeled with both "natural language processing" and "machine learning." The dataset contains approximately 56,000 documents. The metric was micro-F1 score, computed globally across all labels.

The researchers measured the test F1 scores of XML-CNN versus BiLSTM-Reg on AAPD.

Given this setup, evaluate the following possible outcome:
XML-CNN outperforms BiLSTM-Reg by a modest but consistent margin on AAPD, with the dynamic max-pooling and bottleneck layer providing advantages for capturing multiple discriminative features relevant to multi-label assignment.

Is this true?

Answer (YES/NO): NO